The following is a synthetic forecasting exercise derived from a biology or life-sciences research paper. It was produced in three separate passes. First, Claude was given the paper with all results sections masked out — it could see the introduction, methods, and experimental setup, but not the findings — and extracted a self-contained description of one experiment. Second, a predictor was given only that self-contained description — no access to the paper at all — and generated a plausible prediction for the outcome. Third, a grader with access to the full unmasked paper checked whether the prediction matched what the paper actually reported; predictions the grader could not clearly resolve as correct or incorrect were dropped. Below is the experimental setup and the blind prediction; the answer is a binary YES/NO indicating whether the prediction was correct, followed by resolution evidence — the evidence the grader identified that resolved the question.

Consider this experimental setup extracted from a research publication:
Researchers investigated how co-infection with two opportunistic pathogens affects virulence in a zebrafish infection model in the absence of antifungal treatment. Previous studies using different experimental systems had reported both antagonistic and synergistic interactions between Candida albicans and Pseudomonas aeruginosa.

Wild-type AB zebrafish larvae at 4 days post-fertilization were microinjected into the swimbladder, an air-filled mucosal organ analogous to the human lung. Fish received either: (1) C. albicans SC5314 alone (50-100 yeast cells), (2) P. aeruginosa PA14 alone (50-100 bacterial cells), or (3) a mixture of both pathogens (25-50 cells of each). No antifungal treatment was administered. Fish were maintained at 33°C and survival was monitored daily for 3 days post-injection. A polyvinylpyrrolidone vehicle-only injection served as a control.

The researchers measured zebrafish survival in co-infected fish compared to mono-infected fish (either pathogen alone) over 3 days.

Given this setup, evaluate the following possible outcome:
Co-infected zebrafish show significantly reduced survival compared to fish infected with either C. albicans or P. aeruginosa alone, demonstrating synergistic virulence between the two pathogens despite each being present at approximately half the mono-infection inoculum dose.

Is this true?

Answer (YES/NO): NO